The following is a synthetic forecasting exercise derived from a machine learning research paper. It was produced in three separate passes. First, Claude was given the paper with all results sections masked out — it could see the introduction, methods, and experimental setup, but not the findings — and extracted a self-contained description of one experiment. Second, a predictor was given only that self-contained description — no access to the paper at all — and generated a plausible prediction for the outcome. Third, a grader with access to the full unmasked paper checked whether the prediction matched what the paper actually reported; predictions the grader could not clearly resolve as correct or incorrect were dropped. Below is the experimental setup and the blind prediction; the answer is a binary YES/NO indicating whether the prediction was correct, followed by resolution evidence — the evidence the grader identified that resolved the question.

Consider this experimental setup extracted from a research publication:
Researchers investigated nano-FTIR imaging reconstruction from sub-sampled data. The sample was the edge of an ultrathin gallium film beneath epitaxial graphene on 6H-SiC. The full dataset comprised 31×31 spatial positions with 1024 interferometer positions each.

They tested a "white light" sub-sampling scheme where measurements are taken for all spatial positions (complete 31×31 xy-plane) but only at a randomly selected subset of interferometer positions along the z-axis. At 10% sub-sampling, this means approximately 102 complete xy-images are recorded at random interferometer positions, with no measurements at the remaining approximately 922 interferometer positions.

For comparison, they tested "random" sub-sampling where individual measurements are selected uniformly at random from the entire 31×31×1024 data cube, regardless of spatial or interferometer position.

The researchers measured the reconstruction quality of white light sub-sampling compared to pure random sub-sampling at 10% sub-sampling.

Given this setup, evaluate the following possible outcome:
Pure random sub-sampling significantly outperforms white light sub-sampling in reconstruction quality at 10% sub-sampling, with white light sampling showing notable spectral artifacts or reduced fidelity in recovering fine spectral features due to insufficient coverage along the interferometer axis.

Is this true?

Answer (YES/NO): YES